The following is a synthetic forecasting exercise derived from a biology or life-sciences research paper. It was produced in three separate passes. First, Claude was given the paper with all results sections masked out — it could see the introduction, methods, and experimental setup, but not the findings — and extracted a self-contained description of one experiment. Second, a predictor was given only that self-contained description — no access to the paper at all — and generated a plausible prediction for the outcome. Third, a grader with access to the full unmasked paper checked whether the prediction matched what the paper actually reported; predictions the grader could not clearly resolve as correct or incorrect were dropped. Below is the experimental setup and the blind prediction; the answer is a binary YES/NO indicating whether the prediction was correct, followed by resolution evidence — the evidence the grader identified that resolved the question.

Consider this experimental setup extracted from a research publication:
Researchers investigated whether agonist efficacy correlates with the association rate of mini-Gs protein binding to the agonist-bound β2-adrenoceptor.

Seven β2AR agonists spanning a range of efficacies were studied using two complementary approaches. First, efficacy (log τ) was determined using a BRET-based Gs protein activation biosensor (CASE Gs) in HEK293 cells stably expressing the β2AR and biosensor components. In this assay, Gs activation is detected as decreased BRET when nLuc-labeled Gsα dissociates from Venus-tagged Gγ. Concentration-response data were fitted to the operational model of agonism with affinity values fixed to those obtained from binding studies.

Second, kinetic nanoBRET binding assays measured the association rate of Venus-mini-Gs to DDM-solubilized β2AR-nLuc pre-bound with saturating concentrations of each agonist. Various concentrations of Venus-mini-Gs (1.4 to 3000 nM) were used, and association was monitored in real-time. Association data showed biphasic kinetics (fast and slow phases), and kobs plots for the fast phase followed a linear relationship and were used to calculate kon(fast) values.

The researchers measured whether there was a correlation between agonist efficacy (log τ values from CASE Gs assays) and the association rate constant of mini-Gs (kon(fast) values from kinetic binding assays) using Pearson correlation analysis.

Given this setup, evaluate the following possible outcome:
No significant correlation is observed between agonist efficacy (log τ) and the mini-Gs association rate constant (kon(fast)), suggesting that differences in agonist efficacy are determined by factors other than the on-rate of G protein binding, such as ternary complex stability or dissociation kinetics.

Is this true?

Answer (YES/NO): NO